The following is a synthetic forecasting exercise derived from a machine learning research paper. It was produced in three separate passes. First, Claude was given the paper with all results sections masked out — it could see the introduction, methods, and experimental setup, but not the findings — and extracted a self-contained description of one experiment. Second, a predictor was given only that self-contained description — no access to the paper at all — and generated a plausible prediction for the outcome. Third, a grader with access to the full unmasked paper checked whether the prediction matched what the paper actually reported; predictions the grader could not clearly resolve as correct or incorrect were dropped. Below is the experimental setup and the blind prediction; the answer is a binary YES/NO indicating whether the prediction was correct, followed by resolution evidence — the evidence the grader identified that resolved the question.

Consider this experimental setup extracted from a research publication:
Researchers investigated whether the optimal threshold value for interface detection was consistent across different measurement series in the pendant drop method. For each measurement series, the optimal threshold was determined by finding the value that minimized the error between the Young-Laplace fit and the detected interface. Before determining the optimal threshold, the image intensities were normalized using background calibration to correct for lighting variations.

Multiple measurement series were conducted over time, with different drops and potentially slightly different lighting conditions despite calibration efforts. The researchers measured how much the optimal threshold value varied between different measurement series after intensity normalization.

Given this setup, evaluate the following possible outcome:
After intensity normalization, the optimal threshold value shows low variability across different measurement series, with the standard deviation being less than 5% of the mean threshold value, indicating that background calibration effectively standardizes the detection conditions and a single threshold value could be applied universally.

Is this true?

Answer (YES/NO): NO